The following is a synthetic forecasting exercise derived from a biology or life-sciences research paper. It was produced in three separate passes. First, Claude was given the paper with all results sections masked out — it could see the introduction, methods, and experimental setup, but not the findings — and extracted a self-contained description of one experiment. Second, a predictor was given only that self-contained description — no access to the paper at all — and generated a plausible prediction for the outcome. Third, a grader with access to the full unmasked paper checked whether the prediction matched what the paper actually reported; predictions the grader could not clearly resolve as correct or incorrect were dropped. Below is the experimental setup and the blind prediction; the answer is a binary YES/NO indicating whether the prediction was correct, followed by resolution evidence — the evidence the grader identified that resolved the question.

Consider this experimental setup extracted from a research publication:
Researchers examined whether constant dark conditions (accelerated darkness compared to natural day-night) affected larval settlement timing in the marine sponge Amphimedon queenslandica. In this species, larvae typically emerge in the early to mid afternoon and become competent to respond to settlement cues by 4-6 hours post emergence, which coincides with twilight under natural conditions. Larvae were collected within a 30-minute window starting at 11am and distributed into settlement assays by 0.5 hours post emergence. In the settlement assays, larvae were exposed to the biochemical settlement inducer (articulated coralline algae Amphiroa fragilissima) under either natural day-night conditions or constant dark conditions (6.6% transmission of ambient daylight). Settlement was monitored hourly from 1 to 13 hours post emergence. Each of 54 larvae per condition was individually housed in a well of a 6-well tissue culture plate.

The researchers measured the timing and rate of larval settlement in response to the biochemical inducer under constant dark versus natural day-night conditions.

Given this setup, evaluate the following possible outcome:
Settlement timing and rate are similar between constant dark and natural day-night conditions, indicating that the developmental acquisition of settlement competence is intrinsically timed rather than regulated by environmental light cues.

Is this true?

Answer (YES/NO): NO